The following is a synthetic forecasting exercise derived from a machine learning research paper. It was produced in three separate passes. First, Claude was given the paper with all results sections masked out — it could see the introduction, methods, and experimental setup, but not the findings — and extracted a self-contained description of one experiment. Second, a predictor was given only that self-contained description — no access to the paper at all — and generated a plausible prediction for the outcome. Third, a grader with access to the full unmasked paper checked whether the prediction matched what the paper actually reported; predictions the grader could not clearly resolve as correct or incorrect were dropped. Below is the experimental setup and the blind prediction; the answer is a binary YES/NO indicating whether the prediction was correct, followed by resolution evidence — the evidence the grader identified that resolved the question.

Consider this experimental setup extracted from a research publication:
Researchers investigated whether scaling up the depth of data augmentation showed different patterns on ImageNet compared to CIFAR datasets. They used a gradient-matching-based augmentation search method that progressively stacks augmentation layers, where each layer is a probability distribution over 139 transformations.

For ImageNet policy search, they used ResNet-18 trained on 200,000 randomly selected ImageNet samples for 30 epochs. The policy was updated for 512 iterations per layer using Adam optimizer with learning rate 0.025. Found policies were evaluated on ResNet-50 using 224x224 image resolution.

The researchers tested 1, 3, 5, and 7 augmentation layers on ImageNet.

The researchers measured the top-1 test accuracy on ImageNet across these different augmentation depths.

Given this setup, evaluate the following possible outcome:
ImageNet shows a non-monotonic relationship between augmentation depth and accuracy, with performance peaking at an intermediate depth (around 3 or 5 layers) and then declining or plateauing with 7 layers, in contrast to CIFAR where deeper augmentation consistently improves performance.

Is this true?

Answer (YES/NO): NO